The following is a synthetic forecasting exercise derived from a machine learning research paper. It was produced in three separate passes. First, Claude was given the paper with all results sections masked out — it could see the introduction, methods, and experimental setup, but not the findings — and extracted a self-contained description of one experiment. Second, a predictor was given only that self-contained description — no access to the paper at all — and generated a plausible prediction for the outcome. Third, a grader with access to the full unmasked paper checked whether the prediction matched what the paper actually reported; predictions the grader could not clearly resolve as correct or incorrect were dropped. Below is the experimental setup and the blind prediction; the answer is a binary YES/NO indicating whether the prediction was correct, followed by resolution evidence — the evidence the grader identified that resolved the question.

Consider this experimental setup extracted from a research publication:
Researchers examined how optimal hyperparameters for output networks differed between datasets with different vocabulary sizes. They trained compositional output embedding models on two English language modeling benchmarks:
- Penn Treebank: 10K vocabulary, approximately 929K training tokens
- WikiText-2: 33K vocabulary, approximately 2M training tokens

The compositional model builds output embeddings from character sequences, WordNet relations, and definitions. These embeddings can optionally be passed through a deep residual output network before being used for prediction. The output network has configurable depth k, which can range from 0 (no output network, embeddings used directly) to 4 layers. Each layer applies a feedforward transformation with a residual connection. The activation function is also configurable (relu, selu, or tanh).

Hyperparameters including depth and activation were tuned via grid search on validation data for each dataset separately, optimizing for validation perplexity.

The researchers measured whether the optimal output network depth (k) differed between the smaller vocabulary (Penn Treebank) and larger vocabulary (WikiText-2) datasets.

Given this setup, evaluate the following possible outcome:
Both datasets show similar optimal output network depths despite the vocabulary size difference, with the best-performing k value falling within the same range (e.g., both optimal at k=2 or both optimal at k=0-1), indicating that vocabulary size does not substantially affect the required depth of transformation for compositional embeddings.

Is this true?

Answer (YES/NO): NO